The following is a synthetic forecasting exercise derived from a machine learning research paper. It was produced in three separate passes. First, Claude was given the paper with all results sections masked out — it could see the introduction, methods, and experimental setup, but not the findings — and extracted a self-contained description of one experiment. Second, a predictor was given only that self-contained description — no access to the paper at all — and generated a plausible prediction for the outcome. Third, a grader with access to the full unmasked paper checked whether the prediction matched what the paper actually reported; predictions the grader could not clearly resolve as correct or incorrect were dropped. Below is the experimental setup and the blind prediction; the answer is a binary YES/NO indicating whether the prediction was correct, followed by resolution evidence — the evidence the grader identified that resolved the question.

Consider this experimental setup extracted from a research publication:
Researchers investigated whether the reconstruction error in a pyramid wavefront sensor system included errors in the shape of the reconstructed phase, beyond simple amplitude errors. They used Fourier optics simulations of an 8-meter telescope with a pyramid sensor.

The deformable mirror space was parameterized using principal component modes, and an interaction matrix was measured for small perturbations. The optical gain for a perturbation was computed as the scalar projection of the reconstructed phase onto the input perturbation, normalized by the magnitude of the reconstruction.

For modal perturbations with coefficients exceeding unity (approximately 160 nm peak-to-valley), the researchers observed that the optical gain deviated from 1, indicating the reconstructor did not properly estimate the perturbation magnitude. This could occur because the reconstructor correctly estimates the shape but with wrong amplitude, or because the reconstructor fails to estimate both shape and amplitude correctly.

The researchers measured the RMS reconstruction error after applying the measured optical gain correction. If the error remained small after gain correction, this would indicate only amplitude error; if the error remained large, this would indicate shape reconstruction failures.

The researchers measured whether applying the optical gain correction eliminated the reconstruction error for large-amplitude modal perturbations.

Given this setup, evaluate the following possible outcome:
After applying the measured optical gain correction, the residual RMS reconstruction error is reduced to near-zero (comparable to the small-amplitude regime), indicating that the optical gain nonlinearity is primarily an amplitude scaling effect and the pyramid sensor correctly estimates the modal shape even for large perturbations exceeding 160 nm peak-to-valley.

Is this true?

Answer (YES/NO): NO